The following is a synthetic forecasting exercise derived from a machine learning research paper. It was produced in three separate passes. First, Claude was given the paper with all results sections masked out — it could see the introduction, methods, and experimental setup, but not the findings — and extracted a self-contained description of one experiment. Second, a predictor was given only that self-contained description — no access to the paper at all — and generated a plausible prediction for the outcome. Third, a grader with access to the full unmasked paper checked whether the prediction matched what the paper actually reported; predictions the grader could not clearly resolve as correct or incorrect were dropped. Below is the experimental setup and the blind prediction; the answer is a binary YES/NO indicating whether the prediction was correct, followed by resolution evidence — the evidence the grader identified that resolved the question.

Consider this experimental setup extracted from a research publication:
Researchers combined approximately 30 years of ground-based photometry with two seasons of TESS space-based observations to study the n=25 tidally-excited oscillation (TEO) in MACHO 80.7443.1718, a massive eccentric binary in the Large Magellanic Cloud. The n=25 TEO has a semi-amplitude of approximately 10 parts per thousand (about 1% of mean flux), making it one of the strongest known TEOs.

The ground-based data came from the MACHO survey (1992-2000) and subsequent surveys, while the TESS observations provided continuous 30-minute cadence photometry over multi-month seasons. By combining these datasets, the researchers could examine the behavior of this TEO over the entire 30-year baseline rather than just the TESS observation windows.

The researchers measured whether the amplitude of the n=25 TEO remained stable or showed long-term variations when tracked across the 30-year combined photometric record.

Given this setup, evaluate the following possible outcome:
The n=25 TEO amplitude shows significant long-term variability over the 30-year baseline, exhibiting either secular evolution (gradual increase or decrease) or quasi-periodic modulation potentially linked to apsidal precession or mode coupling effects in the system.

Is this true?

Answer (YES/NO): NO